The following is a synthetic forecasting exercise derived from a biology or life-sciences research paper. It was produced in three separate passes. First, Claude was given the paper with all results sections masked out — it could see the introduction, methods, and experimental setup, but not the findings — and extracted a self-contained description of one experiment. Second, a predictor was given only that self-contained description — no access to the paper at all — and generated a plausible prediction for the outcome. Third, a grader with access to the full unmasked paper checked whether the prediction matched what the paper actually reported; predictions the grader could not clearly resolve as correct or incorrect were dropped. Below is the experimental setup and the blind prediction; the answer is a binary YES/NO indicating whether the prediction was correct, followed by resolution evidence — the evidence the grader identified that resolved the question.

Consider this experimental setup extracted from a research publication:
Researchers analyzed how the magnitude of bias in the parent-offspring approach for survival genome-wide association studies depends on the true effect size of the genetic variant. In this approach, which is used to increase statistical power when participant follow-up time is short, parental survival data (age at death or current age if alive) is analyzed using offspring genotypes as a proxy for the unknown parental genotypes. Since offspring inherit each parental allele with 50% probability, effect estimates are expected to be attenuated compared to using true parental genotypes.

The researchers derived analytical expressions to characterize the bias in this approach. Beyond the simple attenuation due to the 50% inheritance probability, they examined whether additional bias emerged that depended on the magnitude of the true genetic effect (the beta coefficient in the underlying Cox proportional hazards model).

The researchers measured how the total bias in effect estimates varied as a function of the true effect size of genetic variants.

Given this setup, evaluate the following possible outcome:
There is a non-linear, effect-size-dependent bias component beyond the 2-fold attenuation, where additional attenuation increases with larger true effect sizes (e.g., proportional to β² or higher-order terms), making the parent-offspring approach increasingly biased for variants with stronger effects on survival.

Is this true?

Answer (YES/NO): YES